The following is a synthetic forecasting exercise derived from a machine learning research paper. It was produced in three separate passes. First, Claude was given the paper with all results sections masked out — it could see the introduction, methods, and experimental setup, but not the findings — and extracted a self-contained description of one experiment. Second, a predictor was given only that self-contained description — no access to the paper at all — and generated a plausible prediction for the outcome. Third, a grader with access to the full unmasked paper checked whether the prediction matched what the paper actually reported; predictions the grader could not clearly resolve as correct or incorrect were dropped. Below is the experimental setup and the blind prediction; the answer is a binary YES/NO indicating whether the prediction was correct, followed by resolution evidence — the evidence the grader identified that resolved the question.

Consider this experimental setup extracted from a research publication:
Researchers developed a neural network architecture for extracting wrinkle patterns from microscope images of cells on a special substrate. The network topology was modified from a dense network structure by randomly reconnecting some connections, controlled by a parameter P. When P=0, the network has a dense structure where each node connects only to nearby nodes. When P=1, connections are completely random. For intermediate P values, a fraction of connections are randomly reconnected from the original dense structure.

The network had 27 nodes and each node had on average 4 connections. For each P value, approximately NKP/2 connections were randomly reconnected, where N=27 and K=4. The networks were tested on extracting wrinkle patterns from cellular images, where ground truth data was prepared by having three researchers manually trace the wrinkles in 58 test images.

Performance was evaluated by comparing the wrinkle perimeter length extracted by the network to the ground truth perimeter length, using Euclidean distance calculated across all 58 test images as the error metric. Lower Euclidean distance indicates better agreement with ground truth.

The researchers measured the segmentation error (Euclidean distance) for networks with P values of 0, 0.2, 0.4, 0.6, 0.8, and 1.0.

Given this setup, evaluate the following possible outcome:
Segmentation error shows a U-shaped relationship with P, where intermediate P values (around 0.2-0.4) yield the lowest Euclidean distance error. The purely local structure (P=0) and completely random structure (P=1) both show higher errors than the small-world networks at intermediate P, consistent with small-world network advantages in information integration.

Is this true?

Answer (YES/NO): YES